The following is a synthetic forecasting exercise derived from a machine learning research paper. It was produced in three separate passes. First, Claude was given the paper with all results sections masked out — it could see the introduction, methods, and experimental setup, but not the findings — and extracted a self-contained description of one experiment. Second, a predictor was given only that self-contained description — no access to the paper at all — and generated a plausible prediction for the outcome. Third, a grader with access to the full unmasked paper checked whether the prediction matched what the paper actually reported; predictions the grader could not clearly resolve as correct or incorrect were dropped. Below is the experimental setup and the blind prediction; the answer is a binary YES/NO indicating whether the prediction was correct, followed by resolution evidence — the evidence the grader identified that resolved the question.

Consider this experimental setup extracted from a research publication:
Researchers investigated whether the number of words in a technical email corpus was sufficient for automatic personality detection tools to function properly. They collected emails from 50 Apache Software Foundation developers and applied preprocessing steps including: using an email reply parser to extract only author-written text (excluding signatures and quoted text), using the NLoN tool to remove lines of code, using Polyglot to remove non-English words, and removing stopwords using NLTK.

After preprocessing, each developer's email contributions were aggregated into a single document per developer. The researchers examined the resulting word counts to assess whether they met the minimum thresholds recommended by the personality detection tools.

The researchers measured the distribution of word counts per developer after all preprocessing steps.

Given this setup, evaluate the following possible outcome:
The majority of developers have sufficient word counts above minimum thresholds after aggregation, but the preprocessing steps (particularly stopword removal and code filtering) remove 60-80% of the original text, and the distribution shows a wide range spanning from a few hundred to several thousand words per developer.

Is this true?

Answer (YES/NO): NO